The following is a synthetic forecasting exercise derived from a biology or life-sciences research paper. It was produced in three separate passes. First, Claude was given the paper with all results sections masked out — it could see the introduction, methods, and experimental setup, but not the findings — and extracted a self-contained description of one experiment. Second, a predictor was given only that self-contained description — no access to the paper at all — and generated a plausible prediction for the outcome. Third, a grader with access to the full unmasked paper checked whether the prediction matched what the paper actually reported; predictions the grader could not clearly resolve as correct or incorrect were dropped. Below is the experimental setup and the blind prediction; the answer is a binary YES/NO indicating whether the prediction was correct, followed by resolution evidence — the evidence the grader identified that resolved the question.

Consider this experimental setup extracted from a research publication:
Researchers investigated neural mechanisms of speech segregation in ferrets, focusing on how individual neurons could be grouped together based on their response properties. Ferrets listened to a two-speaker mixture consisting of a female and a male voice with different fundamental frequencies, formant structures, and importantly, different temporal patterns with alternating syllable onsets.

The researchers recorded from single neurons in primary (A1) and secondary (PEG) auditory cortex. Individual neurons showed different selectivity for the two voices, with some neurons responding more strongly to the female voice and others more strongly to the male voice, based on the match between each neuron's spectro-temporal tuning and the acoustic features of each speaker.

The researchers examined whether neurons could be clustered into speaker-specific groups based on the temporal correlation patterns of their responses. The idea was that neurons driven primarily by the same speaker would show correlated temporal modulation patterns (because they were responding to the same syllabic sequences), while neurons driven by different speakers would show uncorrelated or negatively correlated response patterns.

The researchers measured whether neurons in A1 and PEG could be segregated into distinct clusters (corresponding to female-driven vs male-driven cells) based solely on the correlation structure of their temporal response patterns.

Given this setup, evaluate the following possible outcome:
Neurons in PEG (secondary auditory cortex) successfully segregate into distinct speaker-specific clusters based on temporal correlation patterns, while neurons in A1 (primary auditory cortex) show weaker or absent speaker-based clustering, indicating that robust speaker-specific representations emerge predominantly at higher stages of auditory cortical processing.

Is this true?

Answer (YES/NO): NO